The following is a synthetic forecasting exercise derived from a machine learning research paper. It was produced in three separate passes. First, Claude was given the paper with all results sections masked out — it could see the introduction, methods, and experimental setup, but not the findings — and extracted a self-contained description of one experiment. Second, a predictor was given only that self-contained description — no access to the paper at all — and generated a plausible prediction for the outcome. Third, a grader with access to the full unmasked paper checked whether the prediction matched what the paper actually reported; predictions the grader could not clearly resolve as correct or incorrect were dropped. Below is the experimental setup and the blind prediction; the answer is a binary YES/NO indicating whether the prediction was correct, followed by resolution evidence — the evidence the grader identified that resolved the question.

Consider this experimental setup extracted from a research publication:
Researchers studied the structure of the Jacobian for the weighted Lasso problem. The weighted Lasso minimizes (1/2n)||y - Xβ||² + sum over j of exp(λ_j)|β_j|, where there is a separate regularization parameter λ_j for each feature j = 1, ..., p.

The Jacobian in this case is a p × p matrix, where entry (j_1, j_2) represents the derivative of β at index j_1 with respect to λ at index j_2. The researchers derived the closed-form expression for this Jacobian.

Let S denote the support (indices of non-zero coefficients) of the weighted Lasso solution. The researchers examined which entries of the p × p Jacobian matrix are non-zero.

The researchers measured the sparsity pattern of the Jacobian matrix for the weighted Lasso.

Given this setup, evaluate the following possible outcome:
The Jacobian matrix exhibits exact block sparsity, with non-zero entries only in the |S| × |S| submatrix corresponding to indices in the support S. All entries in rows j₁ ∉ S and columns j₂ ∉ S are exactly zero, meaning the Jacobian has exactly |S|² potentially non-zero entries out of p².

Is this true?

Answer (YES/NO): YES